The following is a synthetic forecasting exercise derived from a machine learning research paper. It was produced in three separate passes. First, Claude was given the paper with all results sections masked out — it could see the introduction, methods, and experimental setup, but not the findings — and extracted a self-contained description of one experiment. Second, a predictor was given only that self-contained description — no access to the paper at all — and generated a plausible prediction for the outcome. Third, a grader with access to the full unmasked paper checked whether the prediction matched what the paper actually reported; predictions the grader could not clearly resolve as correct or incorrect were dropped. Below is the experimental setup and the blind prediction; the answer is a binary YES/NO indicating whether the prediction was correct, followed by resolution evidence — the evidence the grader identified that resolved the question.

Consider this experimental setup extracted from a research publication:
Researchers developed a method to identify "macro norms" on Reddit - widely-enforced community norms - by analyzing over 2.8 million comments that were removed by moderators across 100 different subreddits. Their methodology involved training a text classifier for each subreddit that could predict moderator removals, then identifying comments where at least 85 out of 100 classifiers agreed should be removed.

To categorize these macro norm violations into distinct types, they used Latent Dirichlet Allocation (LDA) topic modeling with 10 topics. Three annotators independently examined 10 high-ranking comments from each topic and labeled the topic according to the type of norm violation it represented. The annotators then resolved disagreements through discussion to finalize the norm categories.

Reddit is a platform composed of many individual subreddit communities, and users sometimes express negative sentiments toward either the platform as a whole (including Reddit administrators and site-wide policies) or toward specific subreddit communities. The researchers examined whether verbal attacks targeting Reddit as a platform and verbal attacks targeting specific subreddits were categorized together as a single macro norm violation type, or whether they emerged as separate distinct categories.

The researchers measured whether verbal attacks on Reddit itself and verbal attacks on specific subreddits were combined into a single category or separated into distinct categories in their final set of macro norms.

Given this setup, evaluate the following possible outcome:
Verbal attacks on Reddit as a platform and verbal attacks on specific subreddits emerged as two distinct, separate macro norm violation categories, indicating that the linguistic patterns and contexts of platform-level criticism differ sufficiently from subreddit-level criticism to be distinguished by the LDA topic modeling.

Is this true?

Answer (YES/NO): NO